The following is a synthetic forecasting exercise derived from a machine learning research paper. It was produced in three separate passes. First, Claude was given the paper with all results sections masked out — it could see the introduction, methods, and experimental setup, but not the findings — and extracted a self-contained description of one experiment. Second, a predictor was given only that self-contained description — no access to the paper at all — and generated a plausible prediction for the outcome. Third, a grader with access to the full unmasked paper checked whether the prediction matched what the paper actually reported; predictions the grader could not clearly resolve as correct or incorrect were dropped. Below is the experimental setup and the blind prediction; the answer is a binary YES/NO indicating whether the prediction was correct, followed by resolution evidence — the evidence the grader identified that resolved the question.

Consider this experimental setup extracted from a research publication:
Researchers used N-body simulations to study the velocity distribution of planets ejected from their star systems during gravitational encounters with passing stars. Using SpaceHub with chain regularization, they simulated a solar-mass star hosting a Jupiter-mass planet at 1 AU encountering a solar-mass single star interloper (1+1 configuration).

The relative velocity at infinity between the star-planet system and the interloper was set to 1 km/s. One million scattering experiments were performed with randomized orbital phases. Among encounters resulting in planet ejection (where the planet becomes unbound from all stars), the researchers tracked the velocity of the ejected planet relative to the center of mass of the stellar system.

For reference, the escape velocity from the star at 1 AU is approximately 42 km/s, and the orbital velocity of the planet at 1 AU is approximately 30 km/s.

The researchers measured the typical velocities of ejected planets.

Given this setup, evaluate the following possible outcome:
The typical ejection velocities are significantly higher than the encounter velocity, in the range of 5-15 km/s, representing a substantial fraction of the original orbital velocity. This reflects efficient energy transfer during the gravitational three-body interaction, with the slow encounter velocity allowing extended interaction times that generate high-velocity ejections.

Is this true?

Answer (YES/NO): NO